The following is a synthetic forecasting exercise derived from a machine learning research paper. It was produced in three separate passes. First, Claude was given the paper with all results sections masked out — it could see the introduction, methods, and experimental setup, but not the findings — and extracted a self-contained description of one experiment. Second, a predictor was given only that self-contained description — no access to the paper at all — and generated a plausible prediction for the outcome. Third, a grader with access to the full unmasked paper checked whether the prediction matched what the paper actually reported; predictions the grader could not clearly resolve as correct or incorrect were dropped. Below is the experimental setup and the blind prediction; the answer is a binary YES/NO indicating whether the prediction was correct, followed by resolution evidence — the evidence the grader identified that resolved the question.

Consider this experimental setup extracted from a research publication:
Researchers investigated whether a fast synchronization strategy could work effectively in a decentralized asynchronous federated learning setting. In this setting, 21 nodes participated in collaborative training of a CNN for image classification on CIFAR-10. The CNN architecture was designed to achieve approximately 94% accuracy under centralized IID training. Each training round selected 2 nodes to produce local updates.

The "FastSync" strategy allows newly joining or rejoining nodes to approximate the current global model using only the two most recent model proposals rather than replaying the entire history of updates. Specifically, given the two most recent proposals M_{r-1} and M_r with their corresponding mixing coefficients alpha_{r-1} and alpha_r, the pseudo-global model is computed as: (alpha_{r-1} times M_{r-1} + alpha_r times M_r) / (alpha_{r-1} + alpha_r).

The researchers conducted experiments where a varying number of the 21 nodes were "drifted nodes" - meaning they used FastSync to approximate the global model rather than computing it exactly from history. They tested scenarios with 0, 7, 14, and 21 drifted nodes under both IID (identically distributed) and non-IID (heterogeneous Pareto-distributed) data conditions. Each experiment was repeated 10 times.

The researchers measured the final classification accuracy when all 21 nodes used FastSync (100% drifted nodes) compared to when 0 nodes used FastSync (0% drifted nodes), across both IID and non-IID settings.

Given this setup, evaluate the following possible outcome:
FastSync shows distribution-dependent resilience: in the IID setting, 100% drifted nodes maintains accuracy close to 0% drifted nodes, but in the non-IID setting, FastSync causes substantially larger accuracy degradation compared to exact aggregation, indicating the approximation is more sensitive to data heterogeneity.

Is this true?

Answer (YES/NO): NO